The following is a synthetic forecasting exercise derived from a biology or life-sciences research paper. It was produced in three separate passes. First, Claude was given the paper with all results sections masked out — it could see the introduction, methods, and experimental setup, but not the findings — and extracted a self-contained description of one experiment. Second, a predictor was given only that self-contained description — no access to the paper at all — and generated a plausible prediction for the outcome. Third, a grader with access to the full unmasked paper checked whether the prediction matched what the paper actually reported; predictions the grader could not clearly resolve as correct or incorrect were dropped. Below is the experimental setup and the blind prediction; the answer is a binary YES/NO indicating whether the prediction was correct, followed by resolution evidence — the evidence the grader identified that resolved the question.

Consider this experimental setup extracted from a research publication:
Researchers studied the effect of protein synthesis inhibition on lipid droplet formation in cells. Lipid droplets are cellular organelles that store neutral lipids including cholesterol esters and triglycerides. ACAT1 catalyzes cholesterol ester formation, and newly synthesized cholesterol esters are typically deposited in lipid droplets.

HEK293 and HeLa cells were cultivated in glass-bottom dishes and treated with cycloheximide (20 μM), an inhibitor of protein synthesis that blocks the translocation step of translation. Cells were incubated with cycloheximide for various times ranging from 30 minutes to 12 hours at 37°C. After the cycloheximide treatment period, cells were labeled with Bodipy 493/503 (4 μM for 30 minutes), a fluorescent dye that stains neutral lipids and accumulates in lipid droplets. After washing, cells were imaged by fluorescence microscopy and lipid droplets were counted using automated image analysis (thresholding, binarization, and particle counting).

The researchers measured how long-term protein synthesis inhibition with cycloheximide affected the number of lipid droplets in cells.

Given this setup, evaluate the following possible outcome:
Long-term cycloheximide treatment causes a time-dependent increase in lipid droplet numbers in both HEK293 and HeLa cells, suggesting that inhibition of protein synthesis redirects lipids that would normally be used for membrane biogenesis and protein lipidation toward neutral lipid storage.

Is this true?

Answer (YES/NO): NO